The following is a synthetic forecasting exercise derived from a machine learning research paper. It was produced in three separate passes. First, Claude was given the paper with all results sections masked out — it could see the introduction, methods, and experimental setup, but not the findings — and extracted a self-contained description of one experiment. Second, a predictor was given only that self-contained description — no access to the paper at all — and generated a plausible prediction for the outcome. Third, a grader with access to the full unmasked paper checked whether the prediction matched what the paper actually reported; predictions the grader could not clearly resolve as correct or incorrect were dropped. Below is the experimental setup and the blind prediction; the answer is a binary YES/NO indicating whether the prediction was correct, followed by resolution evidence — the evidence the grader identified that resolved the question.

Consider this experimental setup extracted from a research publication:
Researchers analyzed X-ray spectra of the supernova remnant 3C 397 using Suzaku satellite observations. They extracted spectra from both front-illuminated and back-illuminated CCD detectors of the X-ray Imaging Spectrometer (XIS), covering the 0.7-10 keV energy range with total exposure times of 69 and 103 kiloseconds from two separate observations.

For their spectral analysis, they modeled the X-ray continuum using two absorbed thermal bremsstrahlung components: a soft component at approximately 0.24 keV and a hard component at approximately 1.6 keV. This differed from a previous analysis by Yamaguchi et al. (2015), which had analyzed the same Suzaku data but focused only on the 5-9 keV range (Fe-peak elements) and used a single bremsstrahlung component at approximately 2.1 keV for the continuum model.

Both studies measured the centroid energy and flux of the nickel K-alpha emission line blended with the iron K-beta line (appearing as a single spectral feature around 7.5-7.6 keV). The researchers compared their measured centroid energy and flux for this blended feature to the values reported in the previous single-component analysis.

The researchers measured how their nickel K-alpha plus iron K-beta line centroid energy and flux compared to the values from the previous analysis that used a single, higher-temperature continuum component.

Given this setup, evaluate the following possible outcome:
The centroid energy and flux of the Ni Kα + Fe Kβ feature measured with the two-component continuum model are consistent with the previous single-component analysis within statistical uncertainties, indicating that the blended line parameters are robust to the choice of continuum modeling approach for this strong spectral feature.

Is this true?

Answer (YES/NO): NO